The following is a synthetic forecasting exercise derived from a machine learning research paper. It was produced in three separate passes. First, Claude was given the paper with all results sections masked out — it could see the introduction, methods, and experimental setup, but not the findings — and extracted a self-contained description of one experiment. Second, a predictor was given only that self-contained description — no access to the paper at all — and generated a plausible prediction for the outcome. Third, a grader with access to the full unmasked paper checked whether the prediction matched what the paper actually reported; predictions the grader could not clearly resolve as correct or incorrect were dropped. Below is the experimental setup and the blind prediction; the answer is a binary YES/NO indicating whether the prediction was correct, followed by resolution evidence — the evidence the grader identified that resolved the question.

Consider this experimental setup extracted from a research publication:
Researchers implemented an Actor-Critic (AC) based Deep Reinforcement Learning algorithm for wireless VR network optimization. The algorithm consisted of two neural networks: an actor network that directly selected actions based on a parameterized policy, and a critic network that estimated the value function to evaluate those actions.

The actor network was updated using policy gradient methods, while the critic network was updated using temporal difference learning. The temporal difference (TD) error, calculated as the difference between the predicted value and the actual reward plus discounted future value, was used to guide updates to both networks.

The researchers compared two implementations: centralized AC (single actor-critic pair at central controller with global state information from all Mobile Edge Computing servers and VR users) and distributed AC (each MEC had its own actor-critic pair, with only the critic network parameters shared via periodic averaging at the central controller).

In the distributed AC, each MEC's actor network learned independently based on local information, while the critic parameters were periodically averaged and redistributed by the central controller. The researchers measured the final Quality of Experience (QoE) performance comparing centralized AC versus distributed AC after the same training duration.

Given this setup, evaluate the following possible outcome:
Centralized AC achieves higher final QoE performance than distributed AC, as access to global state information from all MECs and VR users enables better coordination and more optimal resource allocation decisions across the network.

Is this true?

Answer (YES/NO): YES